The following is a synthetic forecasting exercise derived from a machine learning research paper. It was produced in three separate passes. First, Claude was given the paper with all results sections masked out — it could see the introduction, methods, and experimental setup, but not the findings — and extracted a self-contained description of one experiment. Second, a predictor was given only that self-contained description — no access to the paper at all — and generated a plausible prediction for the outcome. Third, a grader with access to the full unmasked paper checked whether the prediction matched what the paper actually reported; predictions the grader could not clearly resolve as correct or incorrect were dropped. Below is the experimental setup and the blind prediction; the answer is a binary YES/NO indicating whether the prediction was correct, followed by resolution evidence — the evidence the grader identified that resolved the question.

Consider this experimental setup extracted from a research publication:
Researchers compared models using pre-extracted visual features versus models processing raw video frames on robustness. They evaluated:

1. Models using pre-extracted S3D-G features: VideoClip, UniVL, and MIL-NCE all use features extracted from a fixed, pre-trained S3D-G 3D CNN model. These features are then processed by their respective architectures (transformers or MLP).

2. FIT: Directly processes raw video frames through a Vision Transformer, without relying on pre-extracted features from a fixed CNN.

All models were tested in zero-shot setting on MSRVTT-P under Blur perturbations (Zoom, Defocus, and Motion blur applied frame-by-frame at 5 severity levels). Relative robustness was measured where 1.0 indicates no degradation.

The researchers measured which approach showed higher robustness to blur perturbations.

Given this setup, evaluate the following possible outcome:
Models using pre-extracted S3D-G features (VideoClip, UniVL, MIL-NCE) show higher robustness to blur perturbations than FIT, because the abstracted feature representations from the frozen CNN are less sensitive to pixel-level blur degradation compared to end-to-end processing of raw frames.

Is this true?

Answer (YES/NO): NO